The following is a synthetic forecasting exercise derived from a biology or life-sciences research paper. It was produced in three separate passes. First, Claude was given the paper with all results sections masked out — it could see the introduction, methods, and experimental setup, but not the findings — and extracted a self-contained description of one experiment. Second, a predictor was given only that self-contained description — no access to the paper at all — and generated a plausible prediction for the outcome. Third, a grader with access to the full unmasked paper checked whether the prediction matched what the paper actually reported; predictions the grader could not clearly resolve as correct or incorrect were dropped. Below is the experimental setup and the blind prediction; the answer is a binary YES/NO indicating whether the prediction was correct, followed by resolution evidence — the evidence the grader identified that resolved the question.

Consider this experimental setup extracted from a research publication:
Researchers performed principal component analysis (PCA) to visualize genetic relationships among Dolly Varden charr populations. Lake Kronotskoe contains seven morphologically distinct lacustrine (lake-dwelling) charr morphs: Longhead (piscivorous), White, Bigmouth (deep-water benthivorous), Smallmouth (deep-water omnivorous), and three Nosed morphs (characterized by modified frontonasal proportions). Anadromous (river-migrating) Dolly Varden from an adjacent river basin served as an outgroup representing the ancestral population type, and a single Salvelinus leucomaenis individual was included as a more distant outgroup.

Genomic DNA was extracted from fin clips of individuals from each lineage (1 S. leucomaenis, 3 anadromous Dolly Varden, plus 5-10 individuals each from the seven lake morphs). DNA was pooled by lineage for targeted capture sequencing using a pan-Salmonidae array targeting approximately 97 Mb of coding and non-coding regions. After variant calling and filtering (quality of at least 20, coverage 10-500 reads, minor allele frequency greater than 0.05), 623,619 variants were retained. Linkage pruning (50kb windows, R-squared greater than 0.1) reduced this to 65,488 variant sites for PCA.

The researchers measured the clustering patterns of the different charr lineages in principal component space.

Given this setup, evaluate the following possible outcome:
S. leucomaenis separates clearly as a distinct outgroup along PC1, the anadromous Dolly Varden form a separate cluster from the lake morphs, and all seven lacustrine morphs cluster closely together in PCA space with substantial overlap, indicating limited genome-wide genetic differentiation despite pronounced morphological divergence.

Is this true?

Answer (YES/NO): NO